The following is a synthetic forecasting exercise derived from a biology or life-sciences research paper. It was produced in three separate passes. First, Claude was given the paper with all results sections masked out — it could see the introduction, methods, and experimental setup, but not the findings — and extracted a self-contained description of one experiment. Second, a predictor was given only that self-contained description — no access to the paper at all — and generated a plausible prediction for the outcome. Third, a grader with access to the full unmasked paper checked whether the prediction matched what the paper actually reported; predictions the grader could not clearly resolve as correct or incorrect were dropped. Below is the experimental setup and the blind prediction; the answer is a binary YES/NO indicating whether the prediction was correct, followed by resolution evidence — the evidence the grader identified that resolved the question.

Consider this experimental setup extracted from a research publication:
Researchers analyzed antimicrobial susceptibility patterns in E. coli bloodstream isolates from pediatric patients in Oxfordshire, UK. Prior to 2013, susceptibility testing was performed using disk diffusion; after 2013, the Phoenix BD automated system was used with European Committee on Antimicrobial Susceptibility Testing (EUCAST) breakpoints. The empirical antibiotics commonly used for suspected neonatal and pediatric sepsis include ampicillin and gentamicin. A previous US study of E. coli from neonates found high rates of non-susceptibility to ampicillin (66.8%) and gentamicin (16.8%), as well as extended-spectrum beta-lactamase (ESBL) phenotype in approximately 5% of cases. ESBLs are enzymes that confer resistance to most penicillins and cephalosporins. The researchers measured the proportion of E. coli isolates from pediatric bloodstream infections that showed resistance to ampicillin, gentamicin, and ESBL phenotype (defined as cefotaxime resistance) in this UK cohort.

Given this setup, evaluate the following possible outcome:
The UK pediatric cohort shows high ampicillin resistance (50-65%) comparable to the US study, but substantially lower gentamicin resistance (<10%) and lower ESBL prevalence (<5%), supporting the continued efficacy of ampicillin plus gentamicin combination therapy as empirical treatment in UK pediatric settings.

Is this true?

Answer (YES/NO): NO